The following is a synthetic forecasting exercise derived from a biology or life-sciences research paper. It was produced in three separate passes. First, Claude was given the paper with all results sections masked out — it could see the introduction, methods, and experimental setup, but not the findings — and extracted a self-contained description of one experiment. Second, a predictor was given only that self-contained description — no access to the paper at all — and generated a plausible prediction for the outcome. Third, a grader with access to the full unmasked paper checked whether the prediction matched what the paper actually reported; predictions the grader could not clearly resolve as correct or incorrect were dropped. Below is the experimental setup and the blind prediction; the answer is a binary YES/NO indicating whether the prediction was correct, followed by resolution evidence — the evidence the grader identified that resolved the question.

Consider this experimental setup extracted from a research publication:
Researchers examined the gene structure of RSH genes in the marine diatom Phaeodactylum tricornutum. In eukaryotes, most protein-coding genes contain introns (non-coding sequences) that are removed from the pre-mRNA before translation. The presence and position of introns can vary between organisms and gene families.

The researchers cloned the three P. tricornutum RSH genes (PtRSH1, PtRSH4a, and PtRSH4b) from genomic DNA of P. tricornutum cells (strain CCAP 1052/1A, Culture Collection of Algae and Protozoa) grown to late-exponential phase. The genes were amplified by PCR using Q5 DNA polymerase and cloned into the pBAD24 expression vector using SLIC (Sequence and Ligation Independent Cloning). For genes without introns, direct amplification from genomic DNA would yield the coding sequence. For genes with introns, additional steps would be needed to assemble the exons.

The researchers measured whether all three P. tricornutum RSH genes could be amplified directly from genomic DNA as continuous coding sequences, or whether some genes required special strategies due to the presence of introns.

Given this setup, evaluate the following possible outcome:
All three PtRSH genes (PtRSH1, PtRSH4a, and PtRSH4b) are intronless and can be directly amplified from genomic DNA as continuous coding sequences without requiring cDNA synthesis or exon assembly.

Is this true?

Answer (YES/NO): NO